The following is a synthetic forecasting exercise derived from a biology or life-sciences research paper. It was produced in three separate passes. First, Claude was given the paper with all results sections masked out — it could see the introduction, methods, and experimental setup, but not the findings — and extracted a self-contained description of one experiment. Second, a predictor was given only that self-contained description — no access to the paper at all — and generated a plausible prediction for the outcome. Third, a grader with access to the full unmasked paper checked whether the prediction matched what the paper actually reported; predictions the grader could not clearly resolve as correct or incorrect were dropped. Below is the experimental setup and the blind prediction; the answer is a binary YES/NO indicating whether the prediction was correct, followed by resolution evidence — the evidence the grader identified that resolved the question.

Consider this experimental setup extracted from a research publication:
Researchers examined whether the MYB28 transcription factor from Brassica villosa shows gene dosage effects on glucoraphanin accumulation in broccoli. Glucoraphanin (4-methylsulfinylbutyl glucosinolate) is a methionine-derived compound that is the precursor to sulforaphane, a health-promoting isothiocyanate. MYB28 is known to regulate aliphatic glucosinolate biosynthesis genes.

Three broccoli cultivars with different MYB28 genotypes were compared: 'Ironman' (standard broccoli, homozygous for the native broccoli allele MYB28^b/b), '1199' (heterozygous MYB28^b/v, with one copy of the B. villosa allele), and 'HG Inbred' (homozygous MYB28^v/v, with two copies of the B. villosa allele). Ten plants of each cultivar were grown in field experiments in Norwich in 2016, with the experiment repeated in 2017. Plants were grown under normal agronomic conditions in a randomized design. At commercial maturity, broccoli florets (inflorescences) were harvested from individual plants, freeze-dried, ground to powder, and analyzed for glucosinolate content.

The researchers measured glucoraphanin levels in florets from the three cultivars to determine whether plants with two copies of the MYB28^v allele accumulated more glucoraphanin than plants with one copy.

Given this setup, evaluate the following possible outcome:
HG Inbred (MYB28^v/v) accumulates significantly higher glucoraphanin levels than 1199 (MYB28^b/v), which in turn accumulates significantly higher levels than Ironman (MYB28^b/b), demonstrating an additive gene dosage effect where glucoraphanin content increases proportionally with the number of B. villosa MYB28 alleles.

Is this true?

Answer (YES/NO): YES